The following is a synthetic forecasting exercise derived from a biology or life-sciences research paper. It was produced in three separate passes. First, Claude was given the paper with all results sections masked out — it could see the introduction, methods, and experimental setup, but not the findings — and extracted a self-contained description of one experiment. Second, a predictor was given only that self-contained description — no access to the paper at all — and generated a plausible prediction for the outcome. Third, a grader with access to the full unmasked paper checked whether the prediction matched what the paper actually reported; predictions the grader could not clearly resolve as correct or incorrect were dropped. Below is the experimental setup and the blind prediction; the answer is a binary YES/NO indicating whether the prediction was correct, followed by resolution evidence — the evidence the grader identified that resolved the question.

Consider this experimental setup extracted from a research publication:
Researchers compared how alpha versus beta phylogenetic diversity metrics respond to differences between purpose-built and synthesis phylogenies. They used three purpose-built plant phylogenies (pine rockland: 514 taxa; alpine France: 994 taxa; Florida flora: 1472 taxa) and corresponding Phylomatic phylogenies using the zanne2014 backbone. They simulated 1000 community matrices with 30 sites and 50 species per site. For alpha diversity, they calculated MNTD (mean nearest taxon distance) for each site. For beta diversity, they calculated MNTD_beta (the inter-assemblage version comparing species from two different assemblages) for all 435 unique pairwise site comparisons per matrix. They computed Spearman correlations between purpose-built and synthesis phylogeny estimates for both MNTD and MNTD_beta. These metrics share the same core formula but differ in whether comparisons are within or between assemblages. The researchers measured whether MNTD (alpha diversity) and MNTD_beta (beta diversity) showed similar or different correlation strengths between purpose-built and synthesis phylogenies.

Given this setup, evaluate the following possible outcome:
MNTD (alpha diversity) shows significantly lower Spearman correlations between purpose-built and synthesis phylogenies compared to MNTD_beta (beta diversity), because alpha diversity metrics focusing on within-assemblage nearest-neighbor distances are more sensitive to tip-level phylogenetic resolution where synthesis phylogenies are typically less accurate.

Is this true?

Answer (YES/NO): NO